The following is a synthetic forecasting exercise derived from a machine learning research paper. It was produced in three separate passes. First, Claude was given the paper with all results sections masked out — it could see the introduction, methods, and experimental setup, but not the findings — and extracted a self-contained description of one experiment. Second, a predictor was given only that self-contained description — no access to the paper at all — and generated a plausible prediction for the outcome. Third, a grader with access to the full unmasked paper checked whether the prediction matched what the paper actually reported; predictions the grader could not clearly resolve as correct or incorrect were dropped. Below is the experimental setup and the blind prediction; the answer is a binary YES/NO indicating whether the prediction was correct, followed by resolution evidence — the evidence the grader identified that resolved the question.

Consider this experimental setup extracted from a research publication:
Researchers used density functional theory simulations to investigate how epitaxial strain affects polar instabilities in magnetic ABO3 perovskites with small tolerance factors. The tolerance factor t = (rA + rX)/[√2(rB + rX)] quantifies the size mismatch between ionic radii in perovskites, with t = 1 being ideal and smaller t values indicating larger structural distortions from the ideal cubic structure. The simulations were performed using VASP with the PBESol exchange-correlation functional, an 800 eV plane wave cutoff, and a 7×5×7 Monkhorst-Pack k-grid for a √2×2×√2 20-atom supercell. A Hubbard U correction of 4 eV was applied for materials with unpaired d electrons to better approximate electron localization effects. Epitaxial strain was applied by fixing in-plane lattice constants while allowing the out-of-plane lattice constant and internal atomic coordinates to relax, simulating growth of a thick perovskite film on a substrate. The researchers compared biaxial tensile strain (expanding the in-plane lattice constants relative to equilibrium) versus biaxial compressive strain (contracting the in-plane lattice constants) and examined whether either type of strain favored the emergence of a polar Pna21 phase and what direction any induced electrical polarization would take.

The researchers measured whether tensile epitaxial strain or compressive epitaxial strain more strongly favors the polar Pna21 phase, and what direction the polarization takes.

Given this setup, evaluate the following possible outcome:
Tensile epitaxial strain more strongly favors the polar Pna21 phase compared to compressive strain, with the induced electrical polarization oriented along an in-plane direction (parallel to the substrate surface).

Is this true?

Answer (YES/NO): NO